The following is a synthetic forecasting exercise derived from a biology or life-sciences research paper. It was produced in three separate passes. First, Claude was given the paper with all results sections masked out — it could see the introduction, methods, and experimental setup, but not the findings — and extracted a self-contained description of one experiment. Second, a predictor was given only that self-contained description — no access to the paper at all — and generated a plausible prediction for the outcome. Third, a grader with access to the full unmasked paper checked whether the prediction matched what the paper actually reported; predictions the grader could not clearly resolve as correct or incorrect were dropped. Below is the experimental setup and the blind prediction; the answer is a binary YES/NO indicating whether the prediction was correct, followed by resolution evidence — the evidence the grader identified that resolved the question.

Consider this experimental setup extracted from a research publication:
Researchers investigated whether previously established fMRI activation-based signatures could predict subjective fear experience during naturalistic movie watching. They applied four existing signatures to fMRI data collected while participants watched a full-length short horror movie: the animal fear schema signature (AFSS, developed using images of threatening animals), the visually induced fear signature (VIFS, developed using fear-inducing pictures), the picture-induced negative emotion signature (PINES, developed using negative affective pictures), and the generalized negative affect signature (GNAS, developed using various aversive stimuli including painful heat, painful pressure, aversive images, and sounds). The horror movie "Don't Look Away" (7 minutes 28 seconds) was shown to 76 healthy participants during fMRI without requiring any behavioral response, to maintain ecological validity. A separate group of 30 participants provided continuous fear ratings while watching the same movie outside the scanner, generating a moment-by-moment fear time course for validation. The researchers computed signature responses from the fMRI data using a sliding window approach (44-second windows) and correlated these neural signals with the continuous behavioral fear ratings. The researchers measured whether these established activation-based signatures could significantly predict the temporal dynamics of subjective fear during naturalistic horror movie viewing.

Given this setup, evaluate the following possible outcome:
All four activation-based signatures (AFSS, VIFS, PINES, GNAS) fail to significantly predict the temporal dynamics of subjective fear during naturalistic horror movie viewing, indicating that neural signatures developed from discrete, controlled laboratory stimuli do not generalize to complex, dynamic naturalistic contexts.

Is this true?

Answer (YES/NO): YES